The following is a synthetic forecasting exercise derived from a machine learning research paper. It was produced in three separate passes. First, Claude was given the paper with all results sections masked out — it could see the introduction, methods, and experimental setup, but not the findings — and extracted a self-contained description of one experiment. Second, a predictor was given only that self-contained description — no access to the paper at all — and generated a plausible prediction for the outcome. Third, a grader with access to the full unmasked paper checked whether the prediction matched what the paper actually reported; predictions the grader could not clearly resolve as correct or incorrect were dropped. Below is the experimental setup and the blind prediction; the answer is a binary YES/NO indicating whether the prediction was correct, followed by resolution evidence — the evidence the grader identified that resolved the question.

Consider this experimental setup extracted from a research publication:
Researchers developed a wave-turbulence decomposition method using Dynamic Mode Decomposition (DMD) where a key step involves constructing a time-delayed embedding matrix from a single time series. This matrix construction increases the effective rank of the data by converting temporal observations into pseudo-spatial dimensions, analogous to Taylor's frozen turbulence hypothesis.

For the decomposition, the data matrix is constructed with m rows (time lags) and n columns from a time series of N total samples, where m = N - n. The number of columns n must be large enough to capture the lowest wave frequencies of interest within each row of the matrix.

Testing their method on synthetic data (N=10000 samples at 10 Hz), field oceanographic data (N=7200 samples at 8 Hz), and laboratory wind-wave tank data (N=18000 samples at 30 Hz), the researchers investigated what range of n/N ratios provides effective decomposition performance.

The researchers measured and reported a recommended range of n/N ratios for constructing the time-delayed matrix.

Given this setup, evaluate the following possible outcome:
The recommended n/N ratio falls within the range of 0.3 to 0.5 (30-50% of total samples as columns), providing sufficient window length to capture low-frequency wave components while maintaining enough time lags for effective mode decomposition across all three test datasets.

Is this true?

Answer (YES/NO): NO